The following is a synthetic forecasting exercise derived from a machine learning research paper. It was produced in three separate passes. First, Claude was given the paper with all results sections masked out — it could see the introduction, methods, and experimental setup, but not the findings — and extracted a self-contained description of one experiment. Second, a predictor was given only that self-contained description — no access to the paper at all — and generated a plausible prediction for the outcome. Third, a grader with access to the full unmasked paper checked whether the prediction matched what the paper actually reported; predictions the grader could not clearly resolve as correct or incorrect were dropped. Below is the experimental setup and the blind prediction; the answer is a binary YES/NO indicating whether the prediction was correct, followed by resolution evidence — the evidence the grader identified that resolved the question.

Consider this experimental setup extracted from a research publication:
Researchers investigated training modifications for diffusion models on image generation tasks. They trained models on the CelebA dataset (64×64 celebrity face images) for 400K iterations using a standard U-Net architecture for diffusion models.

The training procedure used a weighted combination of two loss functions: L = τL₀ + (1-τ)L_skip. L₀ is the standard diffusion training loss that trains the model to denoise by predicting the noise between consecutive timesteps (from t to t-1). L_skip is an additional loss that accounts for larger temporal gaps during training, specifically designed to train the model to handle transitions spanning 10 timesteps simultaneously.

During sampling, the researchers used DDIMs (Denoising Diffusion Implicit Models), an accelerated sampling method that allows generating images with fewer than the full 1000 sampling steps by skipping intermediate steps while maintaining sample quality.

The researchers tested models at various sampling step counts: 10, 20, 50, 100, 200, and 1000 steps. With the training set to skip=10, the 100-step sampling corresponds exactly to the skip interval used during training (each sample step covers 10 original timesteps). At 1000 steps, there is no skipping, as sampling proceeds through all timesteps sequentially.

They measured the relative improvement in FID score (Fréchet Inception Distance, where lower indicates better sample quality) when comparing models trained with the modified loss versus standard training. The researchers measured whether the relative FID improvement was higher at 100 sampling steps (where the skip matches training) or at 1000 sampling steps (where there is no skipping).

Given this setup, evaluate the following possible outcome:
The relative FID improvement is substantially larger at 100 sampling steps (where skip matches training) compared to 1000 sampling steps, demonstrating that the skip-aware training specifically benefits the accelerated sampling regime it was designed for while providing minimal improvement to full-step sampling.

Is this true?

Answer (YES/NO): NO